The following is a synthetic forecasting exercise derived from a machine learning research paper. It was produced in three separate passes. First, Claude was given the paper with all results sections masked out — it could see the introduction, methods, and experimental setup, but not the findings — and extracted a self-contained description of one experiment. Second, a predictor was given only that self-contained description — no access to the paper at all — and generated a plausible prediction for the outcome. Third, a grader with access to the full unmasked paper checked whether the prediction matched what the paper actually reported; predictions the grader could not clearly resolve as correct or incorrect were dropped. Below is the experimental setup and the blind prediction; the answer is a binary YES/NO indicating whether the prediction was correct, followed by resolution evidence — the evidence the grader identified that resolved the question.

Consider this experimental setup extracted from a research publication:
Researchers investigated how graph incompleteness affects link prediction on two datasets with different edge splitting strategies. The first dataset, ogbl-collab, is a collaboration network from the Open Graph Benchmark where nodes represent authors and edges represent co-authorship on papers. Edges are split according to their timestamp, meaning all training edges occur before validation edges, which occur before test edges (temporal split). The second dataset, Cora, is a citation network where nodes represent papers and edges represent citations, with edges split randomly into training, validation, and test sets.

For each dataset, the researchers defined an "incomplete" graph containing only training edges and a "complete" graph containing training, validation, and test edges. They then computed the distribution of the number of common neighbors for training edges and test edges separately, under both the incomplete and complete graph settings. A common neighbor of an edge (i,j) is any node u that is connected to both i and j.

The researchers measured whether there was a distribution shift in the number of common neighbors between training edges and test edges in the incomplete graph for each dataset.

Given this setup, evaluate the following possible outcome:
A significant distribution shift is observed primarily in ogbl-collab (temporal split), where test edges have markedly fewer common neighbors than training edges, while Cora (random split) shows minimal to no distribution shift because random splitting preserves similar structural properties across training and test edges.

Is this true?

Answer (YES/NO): YES